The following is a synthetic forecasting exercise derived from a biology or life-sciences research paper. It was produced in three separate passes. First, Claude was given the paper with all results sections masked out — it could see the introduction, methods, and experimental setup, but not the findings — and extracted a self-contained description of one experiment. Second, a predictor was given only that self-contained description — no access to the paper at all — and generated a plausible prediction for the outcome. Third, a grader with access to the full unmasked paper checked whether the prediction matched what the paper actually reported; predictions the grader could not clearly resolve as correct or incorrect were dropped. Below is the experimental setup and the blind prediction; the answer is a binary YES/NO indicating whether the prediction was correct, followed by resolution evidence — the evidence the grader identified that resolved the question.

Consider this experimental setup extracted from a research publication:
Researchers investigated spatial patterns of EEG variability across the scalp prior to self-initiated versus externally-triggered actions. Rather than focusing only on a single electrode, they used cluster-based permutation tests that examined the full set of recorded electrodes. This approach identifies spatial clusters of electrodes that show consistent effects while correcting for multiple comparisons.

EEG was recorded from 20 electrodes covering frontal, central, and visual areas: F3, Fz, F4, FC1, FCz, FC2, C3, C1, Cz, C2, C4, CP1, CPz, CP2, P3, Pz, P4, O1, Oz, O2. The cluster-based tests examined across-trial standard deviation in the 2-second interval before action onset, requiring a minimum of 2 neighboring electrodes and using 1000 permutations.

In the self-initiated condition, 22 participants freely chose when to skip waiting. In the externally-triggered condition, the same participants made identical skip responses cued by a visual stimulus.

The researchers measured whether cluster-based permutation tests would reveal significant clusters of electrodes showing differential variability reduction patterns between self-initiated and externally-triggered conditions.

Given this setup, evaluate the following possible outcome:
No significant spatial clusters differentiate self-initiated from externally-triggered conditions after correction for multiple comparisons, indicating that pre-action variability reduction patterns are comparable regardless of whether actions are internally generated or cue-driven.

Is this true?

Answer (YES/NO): NO